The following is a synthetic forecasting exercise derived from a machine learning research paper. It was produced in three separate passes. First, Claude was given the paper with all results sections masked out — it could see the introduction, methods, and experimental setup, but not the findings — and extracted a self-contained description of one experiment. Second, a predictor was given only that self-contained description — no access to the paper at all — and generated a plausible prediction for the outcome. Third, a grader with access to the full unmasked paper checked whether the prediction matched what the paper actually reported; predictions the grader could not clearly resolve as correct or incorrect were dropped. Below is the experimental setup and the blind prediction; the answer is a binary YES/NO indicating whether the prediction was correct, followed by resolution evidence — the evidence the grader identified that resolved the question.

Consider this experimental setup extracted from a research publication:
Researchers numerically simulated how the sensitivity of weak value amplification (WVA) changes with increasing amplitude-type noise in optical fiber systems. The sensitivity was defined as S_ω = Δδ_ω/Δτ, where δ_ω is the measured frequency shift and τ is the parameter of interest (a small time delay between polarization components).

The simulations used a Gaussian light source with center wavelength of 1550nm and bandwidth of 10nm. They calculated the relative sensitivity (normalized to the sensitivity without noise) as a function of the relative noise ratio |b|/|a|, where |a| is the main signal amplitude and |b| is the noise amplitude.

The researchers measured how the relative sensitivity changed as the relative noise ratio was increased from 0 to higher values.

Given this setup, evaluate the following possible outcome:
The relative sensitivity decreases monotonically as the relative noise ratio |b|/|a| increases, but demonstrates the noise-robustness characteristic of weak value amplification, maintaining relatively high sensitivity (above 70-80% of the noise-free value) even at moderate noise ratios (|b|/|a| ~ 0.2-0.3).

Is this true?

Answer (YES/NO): NO